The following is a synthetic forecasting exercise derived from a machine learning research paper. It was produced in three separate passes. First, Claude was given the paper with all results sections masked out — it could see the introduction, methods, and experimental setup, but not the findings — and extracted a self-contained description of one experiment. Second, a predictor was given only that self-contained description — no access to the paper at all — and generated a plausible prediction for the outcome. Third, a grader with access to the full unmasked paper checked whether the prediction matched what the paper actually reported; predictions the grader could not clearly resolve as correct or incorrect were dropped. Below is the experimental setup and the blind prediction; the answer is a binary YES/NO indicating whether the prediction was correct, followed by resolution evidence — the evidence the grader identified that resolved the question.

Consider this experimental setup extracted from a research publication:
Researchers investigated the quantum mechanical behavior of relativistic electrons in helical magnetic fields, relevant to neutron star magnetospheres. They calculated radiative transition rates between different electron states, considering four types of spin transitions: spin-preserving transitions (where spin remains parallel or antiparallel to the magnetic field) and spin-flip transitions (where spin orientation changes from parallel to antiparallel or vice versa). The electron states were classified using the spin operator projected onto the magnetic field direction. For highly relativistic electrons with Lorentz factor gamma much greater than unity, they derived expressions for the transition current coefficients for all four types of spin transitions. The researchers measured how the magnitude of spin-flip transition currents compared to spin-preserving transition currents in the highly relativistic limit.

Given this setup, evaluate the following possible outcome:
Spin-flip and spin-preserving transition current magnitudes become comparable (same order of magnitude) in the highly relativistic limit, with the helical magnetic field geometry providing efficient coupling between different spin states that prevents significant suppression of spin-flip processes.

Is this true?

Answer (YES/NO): NO